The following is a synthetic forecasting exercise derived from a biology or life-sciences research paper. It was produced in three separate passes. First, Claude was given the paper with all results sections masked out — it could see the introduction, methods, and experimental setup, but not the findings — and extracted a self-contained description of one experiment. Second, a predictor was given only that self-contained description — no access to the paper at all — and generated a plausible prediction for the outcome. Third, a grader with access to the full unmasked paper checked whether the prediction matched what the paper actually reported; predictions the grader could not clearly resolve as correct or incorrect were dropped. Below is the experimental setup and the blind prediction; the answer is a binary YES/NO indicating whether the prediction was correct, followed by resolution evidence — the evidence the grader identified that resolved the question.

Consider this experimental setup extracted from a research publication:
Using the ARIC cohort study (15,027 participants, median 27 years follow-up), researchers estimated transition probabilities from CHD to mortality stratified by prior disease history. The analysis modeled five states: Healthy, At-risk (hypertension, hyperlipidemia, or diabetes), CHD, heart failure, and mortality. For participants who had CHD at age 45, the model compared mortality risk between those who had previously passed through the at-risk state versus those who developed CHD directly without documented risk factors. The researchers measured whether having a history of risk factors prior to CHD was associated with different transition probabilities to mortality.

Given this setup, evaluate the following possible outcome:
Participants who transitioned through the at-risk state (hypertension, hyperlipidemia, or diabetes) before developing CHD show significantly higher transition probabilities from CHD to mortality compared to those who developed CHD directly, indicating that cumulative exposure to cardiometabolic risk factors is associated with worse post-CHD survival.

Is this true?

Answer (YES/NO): YES